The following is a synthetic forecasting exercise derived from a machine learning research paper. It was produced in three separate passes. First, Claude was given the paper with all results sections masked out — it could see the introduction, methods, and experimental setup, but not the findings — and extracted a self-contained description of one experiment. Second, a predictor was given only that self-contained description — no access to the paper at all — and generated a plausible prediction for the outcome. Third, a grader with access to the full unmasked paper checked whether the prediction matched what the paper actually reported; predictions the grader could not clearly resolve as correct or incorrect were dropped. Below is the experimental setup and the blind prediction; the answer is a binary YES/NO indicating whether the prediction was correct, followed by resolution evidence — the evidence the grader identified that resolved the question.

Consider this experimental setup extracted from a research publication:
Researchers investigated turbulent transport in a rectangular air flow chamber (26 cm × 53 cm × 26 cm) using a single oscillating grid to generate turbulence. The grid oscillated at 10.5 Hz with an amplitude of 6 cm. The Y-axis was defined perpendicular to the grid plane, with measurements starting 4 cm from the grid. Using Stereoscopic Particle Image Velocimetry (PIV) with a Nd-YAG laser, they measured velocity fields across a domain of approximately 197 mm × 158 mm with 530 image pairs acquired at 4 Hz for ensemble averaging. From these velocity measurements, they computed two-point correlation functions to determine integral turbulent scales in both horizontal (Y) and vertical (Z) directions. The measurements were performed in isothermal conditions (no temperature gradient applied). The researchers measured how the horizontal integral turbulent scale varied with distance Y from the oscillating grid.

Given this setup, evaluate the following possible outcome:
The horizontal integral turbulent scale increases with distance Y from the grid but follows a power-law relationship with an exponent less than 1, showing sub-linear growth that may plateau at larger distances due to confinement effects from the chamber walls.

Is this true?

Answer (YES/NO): NO